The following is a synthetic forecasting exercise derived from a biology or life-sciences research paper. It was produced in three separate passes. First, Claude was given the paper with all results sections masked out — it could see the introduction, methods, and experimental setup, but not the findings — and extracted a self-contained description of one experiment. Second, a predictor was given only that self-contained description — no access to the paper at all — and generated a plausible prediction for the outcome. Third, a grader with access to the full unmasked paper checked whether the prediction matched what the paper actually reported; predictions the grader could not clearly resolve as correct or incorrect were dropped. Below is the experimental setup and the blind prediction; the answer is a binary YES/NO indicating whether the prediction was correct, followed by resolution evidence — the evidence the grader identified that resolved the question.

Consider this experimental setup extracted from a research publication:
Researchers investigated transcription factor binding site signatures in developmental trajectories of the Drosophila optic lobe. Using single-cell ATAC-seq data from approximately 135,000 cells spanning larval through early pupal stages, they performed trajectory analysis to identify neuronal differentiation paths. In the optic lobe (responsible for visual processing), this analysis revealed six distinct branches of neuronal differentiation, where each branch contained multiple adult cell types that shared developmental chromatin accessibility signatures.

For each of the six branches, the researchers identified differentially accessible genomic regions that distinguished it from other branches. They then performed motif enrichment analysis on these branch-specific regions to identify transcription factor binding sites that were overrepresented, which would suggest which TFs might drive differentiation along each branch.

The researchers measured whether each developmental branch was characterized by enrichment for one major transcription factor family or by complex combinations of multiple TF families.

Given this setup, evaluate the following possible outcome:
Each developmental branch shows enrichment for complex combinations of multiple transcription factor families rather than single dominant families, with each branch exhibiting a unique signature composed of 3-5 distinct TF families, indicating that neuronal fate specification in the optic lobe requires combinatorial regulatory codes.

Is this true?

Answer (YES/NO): NO